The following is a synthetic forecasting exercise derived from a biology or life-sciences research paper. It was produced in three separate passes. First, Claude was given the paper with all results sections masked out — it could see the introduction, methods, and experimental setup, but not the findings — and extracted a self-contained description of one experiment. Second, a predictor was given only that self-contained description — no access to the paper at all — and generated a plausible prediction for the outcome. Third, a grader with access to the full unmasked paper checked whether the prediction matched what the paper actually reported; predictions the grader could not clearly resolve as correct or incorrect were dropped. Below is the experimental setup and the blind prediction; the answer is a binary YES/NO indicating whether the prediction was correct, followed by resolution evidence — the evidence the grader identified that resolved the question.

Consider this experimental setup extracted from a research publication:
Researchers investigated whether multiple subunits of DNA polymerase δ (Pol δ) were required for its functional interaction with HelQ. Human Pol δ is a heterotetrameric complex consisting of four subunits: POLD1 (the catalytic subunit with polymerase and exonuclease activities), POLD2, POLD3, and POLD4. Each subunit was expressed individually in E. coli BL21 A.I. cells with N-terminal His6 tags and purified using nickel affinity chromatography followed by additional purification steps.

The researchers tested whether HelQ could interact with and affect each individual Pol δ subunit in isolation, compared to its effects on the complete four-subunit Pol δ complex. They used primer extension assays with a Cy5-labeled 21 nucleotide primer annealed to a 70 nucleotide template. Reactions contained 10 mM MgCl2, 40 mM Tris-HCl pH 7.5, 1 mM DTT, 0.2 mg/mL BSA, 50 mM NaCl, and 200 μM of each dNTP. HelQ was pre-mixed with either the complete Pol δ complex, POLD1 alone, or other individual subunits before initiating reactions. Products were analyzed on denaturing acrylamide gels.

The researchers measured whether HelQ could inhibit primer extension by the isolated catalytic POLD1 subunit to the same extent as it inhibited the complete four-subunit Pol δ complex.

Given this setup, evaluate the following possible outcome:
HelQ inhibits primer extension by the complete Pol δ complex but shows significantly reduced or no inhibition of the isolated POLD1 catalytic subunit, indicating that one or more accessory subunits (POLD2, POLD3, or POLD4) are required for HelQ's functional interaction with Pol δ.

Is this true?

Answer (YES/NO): YES